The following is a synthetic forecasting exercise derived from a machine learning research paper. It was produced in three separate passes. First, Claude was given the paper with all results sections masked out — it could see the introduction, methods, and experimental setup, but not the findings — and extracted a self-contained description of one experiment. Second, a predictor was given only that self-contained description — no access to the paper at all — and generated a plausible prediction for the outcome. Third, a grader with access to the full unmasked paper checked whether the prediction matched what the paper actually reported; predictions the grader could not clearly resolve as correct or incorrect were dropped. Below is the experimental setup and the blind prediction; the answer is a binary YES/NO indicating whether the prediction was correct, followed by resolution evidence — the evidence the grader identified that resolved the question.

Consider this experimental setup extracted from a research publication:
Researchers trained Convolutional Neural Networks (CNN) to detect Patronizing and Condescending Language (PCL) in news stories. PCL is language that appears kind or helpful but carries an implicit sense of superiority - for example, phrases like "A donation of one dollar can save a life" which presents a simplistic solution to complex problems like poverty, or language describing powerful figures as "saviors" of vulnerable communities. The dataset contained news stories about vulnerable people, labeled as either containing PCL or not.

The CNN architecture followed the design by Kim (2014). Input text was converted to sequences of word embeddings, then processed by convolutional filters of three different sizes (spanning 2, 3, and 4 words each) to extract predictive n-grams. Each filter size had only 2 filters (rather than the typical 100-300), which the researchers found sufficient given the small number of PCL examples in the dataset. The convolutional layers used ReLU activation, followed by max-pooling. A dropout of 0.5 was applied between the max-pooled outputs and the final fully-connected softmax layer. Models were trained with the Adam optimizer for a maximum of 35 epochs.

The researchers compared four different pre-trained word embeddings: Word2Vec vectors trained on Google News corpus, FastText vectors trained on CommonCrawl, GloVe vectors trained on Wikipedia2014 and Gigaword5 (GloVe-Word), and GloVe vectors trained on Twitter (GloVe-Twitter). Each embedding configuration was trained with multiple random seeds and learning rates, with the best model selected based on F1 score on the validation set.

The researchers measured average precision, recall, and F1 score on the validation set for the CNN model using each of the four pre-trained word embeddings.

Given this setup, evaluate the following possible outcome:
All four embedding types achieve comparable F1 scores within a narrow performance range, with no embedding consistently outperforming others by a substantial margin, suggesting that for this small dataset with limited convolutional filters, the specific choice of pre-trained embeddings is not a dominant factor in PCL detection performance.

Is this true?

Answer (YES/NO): NO